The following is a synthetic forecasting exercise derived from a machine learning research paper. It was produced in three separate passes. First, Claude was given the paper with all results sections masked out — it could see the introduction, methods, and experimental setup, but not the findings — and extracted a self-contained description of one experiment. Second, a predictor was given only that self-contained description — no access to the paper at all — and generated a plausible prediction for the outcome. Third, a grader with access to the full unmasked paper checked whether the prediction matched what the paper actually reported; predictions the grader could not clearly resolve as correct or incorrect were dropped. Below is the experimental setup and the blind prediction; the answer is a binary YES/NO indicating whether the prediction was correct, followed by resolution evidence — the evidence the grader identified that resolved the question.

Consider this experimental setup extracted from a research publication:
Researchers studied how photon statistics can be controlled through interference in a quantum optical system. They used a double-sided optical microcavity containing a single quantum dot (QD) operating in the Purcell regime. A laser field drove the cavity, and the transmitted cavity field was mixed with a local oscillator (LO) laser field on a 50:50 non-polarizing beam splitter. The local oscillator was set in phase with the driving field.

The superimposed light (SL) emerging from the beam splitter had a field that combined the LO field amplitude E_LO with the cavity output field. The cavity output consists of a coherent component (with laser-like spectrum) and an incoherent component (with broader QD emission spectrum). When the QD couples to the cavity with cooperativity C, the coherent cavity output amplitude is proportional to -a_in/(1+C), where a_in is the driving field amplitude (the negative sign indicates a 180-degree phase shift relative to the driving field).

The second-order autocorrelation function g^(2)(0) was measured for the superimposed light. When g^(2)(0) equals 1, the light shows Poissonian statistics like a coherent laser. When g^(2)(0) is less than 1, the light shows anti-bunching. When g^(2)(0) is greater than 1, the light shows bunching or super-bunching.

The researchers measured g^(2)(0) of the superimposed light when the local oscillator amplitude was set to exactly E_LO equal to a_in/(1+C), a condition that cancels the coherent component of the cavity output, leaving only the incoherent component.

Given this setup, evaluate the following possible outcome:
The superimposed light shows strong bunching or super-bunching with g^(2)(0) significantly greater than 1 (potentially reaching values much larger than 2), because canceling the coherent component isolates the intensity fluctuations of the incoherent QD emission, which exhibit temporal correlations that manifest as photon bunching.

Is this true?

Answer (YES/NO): YES